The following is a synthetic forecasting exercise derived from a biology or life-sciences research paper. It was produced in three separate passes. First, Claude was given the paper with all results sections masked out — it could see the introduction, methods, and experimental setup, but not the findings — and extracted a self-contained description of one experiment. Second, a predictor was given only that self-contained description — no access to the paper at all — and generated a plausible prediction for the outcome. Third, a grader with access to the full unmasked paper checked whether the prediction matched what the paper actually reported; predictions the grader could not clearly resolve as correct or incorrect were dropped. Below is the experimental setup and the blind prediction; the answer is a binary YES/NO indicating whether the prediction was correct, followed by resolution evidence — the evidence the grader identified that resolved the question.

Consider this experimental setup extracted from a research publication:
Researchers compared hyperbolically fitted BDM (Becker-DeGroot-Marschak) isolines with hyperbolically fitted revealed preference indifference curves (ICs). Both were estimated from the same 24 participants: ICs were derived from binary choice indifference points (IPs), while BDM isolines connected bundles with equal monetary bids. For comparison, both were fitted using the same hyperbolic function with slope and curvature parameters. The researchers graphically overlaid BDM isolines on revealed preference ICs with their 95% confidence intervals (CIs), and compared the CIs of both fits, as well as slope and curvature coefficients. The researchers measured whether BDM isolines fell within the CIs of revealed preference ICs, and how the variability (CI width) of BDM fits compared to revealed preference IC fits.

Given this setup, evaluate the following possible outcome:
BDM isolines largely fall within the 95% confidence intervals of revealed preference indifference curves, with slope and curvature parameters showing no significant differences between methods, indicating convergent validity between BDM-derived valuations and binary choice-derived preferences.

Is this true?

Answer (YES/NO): YES